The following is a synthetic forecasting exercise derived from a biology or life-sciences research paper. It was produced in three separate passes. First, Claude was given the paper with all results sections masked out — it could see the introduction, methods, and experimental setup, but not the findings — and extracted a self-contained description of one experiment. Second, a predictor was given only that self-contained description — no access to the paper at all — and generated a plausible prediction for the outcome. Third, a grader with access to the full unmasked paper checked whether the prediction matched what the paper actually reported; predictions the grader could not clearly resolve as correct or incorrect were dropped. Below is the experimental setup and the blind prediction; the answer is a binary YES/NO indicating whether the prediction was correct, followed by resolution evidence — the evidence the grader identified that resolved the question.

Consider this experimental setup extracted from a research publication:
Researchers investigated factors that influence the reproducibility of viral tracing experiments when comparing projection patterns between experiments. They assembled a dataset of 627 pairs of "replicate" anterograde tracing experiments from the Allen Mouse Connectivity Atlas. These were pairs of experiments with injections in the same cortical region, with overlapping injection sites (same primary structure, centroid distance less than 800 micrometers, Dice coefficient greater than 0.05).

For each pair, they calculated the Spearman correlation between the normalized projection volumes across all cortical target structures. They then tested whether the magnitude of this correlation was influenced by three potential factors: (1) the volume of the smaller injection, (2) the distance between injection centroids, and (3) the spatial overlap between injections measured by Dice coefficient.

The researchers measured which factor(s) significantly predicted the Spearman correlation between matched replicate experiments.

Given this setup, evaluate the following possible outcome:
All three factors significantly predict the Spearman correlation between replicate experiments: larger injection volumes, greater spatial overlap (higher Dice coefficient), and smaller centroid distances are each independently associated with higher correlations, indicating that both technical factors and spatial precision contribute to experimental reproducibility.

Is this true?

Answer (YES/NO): YES